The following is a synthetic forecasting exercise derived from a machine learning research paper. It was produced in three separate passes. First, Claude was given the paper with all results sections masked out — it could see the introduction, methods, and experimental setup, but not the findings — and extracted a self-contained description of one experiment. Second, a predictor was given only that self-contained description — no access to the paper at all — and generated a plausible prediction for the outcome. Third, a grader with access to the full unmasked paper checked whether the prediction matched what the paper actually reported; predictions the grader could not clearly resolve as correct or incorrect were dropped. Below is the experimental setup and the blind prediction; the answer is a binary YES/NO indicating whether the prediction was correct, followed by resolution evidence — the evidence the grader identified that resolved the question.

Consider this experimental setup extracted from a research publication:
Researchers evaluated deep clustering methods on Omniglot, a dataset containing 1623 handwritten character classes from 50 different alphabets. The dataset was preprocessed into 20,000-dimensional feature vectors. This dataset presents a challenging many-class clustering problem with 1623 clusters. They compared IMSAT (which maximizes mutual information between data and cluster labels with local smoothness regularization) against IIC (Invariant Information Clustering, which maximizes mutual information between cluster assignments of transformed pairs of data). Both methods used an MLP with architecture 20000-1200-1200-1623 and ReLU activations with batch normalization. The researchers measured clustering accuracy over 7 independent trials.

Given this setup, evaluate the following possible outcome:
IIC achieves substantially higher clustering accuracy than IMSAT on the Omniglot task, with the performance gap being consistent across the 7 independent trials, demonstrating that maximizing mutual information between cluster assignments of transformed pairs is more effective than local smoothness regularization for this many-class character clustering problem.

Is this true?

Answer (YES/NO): NO